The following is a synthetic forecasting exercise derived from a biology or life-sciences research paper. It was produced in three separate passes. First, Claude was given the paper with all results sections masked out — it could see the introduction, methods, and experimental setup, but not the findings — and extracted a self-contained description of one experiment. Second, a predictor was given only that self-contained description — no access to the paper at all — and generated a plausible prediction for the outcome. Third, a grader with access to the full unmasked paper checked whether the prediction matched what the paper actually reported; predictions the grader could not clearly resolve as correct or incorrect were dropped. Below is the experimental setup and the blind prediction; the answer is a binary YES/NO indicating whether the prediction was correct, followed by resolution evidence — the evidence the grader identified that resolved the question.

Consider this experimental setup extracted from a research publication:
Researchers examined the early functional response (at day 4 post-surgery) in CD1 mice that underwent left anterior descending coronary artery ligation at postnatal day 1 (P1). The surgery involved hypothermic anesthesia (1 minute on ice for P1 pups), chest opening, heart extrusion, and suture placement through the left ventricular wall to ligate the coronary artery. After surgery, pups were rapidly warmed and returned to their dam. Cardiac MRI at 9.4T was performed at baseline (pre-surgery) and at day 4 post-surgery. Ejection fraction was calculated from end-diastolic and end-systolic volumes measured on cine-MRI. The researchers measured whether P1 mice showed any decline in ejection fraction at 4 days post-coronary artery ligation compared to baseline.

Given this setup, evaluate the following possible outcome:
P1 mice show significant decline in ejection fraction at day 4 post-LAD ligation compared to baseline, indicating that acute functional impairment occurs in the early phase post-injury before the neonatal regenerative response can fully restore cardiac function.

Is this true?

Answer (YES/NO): NO